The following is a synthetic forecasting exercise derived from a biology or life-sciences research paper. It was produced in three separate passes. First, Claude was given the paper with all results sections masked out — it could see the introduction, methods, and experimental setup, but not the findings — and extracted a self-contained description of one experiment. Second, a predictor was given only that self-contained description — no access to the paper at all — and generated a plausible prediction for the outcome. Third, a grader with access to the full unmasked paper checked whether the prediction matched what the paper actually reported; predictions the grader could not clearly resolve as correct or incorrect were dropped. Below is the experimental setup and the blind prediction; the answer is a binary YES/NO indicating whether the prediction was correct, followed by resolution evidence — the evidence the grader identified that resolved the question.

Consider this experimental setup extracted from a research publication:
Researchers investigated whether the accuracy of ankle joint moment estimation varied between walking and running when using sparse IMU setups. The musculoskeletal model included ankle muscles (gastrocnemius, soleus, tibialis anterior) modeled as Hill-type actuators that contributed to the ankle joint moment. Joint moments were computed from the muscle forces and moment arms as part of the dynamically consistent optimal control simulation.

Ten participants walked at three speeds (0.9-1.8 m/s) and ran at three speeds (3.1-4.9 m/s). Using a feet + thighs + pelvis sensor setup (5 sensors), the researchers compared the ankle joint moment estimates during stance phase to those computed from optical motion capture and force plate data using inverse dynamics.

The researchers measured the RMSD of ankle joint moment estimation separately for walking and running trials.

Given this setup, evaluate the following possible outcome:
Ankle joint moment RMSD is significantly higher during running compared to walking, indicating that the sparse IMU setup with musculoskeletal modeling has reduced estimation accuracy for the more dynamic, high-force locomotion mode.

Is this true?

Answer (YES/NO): YES